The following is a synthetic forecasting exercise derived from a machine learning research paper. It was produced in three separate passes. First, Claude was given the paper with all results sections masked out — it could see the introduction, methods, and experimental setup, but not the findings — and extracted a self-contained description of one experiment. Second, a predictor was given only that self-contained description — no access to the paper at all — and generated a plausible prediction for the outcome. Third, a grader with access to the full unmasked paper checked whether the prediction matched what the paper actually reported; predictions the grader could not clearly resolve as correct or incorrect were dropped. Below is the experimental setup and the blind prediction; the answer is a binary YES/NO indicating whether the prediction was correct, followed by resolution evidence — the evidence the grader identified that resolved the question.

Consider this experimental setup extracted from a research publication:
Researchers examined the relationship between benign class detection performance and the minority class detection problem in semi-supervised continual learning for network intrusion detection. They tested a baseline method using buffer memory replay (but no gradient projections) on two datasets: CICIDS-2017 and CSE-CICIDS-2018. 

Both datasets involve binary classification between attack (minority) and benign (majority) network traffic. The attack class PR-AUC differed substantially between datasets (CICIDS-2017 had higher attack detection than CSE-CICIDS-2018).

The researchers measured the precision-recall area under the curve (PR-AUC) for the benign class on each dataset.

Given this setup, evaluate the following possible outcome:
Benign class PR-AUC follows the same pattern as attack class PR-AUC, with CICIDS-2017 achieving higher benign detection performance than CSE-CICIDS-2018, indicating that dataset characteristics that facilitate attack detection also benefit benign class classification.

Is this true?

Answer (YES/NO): NO